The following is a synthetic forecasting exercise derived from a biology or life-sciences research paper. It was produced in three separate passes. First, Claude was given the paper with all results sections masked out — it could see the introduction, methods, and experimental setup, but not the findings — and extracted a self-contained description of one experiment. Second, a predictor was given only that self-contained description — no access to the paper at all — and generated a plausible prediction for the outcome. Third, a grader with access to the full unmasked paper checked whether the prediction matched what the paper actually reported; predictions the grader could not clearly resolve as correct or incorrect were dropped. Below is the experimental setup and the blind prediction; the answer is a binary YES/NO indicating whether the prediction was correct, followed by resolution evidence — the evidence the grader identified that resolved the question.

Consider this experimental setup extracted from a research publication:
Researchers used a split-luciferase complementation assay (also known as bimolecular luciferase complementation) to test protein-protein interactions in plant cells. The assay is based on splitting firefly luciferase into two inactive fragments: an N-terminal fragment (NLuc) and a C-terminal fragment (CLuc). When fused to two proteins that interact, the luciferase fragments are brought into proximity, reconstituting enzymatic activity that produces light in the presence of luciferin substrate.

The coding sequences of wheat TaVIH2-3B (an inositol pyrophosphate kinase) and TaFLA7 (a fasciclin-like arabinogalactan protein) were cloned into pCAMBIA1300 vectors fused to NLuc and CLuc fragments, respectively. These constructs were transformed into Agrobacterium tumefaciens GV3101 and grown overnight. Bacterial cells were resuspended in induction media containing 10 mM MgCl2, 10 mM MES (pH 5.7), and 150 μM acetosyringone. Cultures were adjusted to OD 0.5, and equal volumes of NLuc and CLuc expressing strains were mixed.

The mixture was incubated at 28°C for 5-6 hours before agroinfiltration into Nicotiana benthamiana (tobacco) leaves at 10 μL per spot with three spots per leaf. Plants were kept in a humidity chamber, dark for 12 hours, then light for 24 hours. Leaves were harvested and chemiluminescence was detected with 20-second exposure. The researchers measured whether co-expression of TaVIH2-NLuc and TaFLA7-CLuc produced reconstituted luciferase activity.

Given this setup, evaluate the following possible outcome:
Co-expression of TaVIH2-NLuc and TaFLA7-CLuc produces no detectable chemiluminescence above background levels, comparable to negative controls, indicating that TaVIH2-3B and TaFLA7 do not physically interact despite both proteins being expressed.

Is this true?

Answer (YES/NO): NO